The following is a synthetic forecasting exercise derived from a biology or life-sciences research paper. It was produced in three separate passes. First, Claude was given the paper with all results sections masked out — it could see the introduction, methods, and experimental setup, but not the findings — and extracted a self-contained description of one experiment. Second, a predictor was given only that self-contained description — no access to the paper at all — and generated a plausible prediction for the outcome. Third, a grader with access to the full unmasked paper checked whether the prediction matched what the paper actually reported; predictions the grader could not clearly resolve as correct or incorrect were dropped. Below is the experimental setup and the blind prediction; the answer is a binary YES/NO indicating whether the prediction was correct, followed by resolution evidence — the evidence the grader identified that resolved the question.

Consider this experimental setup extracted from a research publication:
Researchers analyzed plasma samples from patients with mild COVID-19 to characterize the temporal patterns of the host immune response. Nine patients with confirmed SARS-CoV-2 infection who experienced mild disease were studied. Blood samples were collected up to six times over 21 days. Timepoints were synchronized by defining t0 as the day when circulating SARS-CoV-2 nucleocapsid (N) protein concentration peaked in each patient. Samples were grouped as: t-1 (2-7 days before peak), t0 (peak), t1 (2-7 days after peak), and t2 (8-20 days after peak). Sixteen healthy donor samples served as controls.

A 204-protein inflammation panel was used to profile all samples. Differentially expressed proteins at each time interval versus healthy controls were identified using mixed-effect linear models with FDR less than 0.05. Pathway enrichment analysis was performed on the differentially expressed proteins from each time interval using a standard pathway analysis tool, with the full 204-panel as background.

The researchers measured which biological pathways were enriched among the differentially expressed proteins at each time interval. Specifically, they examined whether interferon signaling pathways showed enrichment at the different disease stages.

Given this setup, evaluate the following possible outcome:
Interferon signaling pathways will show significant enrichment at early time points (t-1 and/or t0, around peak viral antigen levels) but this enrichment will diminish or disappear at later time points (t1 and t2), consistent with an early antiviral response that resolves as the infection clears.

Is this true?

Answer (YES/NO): NO